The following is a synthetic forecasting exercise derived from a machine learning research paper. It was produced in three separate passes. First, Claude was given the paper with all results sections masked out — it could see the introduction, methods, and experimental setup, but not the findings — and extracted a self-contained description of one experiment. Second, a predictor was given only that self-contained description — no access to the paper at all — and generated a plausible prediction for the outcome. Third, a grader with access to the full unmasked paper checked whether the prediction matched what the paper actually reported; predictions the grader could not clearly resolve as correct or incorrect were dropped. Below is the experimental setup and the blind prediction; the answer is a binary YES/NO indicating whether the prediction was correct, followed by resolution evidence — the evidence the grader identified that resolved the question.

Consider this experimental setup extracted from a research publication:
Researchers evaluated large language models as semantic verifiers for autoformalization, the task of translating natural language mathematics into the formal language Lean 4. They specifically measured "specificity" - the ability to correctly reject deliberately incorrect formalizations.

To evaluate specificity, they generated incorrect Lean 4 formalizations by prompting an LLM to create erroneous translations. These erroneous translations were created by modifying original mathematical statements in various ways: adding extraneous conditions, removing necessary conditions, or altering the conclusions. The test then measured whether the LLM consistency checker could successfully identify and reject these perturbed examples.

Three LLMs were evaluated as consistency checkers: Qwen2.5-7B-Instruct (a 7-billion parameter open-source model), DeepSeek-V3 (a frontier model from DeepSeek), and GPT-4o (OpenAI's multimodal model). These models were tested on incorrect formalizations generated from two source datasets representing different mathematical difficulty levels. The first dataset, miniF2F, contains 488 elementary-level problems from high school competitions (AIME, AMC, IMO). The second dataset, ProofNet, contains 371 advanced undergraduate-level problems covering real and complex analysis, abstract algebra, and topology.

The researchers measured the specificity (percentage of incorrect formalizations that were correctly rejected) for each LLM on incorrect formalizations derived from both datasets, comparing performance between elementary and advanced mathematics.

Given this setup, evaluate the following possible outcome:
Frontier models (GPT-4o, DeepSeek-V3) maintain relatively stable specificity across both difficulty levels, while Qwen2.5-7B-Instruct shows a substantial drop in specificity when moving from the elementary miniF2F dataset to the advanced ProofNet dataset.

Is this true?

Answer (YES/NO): YES